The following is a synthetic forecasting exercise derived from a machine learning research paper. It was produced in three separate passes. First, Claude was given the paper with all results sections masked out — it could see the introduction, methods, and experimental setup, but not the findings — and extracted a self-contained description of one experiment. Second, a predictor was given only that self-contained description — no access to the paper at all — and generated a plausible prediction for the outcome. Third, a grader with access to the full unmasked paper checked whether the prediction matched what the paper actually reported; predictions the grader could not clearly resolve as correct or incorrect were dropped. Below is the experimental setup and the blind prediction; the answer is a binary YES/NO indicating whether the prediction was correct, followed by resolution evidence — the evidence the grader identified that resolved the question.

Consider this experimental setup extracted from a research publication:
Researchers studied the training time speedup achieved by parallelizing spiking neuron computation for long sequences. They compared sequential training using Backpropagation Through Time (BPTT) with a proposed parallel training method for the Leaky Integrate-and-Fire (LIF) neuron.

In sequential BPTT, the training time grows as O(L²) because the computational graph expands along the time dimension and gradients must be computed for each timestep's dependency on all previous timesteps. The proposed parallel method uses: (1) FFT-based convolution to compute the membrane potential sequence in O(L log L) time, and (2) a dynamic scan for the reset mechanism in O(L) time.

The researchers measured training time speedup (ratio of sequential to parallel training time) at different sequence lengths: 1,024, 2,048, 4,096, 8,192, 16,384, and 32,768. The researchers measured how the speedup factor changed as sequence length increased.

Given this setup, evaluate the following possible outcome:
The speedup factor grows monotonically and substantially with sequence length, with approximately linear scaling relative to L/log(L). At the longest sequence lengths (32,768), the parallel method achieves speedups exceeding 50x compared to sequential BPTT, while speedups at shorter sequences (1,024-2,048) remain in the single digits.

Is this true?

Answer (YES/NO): NO